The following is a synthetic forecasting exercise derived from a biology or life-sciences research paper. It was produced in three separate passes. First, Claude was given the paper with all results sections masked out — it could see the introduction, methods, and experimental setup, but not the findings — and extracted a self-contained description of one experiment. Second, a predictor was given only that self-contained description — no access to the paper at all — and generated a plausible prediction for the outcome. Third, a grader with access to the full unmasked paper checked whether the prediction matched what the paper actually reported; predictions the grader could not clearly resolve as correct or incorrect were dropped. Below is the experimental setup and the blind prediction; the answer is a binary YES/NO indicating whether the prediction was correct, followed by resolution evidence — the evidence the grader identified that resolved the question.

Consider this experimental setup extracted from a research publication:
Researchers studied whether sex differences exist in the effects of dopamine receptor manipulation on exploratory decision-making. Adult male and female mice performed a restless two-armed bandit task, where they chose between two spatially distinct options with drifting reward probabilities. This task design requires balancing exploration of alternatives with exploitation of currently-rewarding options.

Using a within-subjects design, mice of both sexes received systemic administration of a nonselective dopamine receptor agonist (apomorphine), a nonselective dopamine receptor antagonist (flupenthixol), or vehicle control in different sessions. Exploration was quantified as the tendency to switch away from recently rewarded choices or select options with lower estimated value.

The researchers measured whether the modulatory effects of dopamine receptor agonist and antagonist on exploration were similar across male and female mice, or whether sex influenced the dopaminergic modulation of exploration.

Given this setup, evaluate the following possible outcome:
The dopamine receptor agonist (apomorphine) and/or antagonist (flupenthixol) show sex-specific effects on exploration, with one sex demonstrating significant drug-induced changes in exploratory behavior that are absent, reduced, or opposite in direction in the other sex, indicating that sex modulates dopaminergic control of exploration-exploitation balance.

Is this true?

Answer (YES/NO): NO